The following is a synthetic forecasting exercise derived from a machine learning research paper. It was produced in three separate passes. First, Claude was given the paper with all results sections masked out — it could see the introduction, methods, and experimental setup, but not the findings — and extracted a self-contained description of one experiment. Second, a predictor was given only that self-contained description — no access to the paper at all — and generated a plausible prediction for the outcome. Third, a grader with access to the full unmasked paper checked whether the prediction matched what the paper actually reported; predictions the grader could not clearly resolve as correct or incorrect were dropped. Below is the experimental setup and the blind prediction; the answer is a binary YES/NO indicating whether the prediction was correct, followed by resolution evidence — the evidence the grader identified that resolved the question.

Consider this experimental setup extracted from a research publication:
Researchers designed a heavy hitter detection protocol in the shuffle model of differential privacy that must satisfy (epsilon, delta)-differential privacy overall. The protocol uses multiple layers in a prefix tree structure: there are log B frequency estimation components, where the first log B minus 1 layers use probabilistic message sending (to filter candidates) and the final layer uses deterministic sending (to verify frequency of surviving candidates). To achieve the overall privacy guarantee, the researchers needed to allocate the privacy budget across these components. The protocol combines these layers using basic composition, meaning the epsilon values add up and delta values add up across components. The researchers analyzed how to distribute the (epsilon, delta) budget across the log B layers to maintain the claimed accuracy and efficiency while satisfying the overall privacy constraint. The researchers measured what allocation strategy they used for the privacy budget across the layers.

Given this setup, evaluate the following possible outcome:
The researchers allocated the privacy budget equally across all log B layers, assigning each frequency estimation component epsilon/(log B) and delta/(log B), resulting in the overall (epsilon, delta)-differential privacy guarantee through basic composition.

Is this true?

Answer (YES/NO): NO